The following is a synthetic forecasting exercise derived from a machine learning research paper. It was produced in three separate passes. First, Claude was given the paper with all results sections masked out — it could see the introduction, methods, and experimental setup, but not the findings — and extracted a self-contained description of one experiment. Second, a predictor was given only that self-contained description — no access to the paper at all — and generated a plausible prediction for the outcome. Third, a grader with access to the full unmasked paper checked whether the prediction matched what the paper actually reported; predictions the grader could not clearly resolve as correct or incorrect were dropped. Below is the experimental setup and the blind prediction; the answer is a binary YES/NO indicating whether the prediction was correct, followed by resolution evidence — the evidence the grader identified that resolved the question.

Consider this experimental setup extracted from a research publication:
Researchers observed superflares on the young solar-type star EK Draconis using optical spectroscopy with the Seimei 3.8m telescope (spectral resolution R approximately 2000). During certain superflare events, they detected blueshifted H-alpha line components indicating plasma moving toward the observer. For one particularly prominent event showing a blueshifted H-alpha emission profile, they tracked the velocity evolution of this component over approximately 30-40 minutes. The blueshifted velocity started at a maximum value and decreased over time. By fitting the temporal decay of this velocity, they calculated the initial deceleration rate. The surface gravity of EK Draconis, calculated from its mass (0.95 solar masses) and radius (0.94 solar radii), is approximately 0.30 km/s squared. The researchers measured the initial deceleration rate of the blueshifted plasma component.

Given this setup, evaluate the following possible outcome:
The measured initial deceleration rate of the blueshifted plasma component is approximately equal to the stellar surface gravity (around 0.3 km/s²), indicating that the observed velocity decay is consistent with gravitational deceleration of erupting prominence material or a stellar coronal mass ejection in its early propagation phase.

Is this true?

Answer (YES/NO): YES